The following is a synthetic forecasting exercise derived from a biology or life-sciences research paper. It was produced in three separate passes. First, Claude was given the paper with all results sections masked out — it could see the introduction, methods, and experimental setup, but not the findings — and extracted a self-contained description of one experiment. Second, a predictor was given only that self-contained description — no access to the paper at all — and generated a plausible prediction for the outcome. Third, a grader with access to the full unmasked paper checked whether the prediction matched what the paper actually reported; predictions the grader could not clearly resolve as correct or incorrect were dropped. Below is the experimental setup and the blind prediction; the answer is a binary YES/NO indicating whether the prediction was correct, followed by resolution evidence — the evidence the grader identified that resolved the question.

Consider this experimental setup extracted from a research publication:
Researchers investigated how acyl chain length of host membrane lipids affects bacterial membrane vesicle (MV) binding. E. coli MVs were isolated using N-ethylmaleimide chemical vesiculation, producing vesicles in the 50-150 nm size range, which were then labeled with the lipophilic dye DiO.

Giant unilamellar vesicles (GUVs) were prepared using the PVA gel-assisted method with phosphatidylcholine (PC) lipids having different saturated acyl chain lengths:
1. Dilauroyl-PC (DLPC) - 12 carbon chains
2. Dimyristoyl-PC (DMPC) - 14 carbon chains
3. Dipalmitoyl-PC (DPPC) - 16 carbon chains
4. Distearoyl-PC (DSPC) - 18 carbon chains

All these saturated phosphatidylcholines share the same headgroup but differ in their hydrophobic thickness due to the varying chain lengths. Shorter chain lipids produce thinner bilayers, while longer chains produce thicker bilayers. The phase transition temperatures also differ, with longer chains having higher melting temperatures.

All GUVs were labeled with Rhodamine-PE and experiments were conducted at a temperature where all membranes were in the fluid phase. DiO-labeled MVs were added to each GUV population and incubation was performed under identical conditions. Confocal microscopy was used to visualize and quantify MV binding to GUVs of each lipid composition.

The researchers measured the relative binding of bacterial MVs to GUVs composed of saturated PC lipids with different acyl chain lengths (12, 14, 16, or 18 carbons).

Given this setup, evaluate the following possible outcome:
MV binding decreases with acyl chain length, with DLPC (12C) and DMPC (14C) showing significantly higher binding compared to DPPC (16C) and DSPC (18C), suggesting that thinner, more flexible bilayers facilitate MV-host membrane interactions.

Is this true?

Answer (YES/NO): NO